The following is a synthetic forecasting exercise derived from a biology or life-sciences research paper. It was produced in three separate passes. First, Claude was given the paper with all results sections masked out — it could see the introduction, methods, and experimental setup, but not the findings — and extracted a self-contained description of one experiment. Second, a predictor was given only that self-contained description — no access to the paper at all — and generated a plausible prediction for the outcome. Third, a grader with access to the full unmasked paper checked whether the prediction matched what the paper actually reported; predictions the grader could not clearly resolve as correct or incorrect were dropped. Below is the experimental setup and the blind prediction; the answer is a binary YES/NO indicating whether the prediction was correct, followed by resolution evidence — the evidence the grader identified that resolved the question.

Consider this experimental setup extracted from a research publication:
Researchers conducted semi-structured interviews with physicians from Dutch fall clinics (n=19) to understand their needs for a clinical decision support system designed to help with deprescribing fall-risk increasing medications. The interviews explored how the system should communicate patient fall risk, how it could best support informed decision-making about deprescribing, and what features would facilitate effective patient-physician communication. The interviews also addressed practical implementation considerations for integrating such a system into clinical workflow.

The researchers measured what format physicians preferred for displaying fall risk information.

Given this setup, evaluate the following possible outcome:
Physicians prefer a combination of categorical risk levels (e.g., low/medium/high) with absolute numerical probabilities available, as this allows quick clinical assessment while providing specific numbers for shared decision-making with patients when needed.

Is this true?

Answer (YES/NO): NO